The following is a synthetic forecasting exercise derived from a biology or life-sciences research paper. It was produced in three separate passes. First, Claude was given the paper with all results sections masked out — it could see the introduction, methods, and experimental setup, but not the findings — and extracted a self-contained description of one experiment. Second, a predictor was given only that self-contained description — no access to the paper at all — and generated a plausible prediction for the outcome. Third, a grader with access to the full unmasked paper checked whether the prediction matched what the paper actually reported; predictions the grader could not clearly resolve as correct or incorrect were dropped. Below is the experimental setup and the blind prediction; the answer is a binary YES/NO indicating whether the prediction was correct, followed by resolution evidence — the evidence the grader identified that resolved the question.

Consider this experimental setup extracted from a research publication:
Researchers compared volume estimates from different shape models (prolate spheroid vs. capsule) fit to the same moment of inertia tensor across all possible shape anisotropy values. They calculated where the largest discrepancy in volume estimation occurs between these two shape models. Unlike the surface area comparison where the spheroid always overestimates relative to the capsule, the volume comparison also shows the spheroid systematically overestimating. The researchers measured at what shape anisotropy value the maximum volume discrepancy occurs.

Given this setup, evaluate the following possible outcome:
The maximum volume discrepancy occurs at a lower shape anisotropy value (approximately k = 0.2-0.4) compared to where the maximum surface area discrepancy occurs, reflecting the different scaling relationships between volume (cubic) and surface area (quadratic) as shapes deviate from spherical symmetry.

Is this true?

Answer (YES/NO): NO